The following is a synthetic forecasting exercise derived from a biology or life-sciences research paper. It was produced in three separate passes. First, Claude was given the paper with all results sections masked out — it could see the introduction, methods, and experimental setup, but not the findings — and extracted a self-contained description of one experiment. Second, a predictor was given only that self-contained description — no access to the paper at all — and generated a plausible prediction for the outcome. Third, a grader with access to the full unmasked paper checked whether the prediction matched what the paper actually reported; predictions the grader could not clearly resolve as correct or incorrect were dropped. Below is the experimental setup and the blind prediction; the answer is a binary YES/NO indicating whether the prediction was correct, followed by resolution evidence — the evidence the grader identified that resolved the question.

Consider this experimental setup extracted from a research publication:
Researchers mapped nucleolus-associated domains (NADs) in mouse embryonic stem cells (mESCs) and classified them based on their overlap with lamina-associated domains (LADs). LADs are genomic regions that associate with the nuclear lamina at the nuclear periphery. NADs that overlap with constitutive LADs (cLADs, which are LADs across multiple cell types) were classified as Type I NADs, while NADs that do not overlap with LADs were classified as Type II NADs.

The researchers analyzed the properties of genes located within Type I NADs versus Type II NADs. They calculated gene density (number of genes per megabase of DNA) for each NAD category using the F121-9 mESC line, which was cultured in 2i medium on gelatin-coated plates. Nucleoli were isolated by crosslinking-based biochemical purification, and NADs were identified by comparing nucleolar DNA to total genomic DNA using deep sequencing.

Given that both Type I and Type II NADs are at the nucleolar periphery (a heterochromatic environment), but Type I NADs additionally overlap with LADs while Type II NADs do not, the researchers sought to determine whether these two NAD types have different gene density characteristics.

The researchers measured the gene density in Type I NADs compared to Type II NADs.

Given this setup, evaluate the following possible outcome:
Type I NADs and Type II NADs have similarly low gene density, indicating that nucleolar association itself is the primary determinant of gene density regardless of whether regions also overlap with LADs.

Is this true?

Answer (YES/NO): NO